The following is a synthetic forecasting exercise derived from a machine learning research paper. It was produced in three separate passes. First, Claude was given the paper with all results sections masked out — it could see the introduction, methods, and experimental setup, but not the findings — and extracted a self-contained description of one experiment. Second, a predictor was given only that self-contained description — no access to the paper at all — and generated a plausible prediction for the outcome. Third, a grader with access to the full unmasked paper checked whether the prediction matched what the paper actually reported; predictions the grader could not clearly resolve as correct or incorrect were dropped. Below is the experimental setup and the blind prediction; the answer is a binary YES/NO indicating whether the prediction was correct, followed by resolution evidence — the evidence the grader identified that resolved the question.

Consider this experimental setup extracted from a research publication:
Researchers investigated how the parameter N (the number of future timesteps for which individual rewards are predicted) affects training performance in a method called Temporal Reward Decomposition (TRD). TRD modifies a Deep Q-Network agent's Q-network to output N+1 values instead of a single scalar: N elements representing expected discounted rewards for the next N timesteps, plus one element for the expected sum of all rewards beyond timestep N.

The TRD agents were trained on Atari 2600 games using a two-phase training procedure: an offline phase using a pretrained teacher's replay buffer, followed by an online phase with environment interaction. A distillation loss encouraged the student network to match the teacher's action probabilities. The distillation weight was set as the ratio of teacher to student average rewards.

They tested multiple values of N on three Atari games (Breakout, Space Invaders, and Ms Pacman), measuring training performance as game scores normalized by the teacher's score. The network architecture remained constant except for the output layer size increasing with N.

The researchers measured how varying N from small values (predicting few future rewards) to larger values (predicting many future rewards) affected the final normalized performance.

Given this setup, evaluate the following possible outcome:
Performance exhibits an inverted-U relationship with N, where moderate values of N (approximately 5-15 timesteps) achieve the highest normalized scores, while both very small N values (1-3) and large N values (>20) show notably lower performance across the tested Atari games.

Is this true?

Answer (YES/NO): NO